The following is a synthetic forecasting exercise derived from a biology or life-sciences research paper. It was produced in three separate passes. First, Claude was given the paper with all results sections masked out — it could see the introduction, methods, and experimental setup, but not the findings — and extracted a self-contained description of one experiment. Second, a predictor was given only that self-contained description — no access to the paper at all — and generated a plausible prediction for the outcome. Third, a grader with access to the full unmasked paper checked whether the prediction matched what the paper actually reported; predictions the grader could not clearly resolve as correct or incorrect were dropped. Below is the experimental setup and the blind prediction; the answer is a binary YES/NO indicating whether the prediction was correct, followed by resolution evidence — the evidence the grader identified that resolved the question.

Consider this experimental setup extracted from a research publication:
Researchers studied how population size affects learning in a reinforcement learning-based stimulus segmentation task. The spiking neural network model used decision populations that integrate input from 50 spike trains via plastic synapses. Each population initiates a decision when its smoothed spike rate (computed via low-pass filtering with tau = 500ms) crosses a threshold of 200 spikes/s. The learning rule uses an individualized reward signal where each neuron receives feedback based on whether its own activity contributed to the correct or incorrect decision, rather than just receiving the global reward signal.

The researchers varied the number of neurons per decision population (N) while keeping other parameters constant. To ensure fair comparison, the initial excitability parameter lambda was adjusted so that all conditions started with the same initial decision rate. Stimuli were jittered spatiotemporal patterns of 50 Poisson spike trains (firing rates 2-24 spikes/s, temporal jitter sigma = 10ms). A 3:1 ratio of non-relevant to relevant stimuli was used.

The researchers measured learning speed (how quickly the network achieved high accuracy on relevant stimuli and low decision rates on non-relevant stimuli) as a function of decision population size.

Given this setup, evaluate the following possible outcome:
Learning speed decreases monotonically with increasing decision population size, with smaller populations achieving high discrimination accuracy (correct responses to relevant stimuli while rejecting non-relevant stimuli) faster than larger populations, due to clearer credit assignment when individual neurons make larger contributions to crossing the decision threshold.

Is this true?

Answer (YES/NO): NO